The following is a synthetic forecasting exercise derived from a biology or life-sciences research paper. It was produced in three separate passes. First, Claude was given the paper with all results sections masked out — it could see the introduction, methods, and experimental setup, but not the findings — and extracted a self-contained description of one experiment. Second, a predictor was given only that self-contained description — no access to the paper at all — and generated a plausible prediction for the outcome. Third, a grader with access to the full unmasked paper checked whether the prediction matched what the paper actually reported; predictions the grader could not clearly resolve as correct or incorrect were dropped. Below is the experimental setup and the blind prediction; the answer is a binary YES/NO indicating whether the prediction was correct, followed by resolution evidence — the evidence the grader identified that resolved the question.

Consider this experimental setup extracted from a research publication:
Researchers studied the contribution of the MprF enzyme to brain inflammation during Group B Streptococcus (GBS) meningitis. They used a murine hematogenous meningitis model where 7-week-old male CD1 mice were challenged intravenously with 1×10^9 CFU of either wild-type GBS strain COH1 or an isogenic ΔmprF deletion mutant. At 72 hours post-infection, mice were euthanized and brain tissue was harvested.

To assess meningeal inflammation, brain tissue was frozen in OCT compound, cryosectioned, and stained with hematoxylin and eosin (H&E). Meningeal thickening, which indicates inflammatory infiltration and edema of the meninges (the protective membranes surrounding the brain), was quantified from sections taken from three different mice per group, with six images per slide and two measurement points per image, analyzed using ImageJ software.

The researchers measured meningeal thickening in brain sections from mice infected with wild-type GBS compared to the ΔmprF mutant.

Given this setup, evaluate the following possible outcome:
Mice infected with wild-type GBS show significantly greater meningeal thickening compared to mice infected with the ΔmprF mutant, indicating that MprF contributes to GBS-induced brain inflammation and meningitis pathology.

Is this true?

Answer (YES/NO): YES